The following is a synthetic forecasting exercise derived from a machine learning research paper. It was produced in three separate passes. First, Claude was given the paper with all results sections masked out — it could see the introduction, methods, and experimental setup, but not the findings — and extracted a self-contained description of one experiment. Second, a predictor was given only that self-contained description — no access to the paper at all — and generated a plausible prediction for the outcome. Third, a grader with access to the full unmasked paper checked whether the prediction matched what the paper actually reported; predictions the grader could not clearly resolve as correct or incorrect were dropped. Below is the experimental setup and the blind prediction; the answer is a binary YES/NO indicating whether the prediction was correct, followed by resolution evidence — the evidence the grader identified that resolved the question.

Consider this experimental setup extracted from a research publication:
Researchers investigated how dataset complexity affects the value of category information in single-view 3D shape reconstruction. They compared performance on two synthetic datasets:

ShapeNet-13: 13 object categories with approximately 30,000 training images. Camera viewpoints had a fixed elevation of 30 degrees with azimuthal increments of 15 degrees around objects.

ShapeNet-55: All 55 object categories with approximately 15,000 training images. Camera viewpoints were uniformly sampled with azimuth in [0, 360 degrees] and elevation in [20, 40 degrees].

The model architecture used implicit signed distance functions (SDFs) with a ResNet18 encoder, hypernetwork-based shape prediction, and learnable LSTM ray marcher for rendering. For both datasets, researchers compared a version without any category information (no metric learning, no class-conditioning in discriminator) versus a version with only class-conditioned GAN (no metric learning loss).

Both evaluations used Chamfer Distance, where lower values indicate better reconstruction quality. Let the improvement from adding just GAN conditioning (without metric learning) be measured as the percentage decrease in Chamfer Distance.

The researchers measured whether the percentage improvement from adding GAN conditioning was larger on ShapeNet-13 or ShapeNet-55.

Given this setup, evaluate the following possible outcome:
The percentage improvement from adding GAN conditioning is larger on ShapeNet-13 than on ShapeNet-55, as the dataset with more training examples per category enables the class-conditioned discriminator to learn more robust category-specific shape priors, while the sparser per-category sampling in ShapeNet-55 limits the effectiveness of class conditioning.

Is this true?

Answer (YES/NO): NO